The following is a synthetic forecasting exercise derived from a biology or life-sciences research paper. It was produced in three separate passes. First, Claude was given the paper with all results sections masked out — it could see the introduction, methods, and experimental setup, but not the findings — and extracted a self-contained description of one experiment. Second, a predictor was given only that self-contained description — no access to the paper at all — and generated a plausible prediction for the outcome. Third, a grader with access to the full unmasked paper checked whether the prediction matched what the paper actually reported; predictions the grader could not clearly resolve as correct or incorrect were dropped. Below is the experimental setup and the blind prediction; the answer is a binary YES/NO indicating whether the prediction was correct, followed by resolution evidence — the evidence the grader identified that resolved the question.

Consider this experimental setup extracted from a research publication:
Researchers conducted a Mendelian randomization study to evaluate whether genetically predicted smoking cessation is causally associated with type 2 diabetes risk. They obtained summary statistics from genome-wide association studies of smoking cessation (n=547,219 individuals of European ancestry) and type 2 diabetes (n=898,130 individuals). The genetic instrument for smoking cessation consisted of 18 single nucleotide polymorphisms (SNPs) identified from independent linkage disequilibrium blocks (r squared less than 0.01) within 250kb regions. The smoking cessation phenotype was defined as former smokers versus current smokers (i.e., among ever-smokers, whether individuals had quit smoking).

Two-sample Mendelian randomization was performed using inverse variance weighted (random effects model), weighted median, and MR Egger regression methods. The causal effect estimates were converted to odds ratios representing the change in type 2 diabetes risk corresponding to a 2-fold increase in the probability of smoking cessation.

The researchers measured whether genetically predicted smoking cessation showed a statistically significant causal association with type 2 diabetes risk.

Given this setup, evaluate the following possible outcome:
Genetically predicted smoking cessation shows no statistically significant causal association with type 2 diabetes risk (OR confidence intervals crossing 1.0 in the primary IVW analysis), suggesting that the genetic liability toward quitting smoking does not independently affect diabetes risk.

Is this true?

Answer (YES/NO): YES